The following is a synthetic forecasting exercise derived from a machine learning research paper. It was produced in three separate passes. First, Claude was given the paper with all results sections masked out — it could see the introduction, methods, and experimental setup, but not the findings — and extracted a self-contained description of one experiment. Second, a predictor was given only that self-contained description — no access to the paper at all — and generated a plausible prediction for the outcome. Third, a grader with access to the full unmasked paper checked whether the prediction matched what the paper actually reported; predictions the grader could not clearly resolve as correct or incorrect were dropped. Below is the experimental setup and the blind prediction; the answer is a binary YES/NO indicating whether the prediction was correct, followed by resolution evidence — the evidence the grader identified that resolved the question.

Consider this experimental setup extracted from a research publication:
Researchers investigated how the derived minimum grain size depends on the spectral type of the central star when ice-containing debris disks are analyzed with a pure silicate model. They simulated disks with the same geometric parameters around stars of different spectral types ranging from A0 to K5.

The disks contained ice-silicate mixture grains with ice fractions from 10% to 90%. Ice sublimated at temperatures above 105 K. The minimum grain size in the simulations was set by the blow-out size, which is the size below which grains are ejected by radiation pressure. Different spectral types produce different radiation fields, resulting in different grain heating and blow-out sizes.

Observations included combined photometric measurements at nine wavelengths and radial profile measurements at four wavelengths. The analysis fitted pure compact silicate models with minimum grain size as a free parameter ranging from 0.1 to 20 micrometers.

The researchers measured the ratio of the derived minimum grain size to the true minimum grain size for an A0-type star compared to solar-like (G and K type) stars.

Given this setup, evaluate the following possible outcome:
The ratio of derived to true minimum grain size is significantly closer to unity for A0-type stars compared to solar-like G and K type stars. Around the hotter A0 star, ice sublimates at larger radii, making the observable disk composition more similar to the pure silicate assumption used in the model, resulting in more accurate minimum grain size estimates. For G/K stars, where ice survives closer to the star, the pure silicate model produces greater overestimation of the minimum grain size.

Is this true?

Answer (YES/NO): NO